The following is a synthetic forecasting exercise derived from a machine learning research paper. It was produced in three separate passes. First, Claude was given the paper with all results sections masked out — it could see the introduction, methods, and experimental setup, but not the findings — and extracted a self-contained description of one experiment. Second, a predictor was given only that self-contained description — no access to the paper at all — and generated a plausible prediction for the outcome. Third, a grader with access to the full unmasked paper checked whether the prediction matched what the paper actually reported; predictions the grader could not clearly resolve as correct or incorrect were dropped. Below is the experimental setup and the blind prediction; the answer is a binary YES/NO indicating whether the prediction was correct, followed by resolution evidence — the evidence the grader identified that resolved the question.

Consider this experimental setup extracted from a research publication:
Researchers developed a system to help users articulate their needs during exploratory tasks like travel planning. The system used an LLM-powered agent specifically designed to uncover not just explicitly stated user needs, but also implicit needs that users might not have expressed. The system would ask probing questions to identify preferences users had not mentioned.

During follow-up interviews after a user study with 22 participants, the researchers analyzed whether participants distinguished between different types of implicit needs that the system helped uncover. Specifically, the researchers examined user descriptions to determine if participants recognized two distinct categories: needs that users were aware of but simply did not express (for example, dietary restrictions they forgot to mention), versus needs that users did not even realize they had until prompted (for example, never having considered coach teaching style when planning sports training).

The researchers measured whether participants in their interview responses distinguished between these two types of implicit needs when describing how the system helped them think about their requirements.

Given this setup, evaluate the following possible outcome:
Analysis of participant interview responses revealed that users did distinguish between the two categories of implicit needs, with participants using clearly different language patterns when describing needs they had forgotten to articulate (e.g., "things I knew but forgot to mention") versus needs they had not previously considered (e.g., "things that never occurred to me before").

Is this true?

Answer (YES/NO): NO